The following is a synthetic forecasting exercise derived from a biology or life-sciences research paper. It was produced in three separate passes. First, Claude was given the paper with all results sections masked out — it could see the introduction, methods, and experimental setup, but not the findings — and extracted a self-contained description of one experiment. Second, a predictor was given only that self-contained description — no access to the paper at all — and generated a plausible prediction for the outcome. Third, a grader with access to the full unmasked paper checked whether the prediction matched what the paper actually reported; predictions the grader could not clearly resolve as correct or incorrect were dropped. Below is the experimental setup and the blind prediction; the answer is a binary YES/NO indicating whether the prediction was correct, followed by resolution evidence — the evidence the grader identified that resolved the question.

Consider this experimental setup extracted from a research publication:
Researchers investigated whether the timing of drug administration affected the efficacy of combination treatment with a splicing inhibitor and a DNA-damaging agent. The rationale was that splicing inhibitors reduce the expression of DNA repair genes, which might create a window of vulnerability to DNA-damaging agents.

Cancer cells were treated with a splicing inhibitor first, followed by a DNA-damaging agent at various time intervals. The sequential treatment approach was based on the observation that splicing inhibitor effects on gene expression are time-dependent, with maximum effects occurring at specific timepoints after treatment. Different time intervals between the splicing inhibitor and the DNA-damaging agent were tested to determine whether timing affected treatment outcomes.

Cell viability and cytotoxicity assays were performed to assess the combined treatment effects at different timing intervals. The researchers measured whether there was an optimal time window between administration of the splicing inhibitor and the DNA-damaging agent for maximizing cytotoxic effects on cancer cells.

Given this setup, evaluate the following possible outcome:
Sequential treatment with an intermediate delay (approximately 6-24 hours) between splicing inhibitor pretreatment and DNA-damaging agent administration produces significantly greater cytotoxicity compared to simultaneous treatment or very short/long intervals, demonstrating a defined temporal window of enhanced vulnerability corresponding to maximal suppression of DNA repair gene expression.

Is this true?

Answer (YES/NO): NO